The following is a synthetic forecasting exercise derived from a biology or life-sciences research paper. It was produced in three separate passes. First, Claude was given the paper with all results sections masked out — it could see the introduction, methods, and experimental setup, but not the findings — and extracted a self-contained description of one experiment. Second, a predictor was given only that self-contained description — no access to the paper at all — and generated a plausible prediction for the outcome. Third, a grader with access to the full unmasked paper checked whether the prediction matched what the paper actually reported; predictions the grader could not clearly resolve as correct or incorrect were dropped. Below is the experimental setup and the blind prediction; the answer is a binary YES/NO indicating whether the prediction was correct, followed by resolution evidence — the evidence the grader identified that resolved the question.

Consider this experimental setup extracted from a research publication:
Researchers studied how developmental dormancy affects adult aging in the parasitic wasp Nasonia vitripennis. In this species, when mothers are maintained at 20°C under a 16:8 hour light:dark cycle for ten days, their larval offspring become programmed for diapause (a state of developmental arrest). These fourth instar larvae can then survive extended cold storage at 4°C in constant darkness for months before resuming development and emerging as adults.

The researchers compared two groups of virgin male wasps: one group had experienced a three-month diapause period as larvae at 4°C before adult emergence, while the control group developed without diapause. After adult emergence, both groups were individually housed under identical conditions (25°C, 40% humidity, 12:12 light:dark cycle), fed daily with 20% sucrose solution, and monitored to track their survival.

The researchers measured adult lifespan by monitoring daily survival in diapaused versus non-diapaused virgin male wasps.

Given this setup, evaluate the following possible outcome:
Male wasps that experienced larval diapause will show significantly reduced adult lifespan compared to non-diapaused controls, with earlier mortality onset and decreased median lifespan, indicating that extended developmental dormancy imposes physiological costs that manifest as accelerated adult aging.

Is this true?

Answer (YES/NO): NO